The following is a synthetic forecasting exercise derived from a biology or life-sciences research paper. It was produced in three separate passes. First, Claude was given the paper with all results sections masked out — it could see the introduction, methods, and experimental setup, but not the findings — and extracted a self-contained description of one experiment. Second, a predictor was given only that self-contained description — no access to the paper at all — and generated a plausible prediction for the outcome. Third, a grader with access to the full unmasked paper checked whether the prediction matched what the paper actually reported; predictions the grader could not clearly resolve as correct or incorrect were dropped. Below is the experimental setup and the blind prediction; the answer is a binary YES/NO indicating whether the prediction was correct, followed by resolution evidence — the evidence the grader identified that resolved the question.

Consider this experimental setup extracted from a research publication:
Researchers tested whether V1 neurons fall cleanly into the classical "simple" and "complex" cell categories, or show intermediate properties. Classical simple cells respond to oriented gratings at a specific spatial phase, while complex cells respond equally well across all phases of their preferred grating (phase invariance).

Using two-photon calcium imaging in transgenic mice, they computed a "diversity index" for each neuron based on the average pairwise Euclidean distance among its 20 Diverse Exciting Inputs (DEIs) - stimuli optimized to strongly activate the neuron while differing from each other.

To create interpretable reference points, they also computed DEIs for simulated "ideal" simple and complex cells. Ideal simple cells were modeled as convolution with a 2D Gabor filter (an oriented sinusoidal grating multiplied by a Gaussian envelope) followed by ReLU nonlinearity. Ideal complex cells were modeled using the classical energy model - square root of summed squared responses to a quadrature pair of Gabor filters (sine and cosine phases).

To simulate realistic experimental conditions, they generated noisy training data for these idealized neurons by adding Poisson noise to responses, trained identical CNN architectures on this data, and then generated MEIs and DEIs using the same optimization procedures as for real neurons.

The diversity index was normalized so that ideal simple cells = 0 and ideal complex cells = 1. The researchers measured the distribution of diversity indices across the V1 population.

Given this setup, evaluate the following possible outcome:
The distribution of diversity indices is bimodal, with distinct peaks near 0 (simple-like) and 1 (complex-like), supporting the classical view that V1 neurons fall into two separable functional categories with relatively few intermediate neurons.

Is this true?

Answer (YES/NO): NO